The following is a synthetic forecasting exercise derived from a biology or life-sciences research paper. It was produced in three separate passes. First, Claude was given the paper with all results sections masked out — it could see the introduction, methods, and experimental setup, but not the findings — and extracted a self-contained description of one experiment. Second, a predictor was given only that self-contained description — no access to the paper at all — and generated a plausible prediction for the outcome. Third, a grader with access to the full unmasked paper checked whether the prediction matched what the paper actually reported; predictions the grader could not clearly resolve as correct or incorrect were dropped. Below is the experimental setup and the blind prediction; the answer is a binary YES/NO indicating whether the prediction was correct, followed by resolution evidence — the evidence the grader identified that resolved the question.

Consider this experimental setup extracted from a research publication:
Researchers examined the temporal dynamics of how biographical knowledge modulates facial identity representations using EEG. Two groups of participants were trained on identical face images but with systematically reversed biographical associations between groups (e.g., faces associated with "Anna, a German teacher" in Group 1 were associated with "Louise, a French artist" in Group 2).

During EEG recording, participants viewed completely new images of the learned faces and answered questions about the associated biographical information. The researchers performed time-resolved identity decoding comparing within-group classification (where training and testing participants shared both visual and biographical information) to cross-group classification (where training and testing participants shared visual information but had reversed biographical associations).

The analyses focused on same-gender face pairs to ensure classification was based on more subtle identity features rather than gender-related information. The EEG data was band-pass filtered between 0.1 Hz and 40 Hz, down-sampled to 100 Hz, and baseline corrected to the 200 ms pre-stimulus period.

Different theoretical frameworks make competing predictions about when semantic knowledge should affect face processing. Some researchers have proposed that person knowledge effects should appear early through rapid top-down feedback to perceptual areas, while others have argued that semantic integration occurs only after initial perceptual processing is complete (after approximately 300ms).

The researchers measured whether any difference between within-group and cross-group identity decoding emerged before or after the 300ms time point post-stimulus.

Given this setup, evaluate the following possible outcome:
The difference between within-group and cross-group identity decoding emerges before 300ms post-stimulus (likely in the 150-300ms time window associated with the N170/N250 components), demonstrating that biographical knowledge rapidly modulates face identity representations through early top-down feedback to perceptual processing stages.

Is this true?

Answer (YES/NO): YES